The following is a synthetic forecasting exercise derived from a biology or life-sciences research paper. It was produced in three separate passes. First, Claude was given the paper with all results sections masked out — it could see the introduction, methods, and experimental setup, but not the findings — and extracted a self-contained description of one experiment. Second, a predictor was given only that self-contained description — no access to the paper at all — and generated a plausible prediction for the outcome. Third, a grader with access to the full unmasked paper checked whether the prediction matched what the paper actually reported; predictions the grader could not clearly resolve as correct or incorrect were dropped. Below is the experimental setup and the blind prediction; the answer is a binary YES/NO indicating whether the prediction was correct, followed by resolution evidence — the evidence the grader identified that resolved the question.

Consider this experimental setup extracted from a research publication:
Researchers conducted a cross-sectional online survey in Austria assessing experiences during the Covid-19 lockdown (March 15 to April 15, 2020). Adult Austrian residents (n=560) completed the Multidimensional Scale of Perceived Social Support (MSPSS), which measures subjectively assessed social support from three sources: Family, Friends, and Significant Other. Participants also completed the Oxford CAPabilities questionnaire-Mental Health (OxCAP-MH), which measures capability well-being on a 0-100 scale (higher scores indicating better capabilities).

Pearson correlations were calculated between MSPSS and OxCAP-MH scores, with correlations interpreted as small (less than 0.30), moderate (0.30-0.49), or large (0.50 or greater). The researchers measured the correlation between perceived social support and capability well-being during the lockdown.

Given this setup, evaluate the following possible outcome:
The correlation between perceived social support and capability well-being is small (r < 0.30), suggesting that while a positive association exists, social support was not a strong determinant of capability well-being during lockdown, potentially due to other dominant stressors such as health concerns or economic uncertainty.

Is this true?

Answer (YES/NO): NO